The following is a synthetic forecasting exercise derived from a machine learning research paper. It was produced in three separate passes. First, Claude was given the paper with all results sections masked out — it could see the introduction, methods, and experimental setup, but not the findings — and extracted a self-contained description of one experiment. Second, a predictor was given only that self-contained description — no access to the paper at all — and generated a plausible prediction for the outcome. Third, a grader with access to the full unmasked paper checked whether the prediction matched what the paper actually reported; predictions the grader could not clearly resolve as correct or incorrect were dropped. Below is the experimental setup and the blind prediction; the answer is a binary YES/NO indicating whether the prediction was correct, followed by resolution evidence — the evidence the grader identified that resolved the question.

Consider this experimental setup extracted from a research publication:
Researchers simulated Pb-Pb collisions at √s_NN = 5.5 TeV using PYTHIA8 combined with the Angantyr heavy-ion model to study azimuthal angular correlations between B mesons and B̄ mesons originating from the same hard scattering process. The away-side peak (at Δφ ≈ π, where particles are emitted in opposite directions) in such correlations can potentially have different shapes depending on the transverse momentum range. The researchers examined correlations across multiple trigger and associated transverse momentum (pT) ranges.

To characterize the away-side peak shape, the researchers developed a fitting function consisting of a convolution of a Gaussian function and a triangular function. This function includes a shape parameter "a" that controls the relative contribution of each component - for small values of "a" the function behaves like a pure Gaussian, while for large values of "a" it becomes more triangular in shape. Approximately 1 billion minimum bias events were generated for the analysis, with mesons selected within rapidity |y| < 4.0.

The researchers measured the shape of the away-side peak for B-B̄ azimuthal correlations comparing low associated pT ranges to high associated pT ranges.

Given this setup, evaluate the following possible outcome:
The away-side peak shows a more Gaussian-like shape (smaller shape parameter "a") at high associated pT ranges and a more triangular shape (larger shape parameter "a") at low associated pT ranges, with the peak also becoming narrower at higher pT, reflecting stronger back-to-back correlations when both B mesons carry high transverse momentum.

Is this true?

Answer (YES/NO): NO